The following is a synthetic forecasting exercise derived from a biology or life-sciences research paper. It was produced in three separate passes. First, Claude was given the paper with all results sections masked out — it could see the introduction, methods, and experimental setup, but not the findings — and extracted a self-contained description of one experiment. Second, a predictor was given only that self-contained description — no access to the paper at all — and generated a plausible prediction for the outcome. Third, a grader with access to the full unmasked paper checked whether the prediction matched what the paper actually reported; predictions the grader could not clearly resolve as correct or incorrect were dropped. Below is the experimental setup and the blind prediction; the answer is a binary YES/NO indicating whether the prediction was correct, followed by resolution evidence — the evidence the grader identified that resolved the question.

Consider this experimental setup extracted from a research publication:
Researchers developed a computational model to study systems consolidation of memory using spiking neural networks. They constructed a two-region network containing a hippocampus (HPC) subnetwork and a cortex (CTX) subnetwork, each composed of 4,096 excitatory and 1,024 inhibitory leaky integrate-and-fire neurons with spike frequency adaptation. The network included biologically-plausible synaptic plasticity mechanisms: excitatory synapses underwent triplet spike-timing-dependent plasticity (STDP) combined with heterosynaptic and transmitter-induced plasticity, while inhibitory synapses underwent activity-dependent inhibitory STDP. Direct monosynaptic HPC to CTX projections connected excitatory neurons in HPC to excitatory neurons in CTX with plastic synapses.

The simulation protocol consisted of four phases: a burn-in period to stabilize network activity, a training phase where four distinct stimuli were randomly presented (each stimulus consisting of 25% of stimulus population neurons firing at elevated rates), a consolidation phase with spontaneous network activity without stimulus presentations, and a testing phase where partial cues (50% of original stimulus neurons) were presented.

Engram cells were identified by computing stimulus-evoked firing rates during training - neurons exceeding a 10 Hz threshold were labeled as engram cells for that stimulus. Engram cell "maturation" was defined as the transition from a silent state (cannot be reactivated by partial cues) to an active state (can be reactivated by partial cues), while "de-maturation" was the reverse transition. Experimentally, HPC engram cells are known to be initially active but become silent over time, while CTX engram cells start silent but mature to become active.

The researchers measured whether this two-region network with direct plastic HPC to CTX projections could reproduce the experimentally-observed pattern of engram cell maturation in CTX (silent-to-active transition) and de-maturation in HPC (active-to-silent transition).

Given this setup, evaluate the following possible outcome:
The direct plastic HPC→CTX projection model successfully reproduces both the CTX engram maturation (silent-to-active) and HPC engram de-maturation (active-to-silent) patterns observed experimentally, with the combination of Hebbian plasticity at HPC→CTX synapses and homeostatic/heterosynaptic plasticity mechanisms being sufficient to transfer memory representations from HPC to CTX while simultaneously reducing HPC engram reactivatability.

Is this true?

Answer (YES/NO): NO